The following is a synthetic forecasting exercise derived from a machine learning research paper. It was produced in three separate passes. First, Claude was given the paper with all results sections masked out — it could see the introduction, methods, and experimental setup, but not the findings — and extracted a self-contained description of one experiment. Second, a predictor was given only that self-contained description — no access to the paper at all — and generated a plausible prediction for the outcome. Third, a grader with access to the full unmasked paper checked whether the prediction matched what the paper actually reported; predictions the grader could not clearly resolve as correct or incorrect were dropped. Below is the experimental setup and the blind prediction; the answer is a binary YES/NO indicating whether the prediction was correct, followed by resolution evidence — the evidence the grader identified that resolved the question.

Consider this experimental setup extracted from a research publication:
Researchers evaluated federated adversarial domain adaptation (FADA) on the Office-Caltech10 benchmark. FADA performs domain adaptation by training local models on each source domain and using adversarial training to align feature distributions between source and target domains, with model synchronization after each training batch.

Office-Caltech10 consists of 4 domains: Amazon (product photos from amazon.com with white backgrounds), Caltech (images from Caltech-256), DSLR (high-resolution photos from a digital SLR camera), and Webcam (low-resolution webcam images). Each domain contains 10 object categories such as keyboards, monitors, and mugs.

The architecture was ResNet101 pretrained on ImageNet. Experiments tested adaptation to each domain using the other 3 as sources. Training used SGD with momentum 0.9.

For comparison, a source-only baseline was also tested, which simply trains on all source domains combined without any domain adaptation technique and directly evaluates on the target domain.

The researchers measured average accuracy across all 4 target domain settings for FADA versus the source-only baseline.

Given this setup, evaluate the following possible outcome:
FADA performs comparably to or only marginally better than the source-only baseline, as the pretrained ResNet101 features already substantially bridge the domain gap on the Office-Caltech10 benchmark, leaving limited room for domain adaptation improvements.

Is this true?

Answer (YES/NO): NO